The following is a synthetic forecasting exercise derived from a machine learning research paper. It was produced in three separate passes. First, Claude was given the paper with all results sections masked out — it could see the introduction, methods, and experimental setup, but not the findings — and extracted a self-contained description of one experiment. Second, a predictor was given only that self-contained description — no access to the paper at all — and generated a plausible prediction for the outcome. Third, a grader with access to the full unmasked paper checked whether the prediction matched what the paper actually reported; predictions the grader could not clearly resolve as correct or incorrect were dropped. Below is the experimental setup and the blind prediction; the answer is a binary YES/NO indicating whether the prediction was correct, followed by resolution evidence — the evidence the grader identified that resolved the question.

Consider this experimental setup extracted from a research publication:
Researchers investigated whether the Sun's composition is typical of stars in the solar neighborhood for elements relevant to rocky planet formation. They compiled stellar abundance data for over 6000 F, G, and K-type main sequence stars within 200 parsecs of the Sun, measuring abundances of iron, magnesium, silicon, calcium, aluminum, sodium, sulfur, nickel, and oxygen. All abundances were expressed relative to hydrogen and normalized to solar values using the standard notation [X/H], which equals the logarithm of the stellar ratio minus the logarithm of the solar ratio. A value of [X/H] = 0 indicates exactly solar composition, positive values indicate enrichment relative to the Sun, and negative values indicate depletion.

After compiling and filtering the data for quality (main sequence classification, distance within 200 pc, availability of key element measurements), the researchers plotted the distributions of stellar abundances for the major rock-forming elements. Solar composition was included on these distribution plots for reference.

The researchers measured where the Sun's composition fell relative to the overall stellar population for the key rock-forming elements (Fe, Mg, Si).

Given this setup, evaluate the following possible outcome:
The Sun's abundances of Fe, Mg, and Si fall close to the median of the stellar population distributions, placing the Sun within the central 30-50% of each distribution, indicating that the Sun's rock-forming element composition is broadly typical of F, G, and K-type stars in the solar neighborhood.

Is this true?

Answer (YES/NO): YES